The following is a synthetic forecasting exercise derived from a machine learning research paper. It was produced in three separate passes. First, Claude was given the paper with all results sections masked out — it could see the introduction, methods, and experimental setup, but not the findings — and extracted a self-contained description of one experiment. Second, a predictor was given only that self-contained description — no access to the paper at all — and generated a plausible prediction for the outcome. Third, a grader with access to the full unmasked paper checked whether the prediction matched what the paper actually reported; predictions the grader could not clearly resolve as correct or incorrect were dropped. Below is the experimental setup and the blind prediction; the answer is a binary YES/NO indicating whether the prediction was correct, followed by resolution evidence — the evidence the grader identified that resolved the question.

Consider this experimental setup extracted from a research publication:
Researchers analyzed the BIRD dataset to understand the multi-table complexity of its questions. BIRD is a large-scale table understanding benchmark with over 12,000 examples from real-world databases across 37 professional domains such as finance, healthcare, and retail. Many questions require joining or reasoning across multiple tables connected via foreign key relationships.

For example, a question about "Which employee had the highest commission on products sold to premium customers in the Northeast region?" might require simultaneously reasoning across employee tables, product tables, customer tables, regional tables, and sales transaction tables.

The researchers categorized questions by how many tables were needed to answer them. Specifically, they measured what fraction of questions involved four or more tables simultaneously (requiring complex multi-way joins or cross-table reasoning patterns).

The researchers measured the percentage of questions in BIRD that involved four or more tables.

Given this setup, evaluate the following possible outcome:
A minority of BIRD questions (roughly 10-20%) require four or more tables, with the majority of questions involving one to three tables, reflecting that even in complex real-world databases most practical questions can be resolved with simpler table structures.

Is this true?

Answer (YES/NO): YES